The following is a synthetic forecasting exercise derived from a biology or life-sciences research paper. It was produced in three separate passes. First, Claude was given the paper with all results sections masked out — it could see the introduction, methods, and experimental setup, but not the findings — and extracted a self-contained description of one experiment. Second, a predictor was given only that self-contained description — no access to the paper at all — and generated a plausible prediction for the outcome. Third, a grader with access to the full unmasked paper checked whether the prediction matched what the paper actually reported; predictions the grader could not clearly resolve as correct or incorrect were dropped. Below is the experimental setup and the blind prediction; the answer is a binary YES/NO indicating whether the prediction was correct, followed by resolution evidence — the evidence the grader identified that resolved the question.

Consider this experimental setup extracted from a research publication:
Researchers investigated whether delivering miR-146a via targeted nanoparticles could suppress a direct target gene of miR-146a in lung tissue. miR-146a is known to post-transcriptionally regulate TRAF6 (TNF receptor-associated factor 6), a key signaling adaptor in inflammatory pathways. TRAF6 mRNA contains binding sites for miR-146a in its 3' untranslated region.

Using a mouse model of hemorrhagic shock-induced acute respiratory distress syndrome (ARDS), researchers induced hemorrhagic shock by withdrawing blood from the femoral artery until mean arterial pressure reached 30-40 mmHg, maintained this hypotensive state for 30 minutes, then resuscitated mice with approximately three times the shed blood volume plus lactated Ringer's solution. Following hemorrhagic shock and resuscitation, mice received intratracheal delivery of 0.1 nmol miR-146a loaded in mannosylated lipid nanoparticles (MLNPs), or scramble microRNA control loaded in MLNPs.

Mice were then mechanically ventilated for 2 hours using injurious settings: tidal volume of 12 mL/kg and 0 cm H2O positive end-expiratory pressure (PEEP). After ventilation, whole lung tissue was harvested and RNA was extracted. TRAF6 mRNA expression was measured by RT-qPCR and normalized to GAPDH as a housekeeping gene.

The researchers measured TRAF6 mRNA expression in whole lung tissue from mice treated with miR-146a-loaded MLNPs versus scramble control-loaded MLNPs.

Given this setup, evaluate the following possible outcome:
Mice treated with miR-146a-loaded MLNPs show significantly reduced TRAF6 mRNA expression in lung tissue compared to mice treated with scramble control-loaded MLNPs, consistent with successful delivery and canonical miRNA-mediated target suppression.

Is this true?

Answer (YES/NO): YES